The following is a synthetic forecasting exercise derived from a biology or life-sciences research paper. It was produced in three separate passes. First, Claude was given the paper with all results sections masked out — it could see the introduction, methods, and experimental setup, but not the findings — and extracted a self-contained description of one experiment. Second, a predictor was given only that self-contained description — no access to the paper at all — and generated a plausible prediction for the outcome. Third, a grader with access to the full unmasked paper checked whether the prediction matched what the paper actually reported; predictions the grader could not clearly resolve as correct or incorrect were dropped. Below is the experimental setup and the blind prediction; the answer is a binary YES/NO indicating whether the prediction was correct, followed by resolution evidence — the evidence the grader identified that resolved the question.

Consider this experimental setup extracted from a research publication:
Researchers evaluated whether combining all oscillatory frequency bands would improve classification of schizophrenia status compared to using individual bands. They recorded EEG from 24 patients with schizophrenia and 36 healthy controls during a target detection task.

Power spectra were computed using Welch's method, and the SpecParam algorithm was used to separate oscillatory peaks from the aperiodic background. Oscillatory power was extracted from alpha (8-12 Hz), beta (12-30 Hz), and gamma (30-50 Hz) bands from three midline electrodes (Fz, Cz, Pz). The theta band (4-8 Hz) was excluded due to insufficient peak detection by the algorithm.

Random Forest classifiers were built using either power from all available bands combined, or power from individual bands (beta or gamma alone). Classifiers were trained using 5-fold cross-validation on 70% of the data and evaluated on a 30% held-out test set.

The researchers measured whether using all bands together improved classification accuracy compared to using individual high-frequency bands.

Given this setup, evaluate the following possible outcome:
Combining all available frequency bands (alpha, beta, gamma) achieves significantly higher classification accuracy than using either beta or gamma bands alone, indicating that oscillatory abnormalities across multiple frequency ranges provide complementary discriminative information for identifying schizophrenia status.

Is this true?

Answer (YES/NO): NO